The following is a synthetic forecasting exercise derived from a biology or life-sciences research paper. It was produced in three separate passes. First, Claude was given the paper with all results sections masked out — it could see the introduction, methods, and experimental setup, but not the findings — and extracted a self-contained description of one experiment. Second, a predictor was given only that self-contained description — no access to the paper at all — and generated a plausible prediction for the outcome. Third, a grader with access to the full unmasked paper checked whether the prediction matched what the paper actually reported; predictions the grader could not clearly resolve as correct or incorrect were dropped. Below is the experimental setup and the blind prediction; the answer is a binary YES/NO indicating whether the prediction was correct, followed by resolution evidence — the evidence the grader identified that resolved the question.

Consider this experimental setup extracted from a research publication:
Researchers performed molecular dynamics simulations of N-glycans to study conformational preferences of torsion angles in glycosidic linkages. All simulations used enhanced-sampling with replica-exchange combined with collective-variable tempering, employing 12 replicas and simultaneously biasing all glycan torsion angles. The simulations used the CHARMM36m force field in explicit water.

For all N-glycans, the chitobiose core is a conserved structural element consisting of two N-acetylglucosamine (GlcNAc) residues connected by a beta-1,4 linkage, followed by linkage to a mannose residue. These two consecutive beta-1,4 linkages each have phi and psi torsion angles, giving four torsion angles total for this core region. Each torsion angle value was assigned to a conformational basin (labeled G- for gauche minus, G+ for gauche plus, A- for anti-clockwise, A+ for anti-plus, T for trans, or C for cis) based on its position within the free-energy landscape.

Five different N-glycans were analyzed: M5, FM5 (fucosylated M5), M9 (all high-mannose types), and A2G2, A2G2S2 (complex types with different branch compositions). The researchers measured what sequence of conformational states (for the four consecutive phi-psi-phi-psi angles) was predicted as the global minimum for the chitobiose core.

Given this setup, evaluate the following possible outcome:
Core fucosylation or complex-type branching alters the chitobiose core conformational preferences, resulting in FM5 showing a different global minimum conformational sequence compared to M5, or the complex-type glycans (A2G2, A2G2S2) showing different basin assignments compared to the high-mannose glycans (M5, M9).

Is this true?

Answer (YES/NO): NO